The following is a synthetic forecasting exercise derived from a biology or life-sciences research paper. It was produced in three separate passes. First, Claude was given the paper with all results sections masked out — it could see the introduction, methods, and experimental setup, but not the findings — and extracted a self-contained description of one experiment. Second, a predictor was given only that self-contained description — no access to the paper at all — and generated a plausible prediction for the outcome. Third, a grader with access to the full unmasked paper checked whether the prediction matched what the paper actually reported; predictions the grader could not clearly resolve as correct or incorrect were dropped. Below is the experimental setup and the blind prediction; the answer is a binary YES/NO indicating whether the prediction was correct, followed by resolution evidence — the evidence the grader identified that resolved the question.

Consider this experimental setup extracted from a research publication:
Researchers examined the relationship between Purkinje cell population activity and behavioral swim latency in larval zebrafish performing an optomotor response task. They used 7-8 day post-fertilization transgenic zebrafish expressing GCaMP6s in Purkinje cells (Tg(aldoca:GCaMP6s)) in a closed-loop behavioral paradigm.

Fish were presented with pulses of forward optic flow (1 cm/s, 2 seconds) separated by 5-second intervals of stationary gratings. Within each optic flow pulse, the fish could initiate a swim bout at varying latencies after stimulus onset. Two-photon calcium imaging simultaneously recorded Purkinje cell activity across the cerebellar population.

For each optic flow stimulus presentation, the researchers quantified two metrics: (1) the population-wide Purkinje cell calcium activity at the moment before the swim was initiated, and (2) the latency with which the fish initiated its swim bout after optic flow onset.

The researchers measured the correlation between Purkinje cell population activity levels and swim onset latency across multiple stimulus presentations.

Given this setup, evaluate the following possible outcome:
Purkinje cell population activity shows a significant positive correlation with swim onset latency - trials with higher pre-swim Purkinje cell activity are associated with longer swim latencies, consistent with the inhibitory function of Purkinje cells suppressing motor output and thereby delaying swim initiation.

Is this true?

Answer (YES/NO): NO